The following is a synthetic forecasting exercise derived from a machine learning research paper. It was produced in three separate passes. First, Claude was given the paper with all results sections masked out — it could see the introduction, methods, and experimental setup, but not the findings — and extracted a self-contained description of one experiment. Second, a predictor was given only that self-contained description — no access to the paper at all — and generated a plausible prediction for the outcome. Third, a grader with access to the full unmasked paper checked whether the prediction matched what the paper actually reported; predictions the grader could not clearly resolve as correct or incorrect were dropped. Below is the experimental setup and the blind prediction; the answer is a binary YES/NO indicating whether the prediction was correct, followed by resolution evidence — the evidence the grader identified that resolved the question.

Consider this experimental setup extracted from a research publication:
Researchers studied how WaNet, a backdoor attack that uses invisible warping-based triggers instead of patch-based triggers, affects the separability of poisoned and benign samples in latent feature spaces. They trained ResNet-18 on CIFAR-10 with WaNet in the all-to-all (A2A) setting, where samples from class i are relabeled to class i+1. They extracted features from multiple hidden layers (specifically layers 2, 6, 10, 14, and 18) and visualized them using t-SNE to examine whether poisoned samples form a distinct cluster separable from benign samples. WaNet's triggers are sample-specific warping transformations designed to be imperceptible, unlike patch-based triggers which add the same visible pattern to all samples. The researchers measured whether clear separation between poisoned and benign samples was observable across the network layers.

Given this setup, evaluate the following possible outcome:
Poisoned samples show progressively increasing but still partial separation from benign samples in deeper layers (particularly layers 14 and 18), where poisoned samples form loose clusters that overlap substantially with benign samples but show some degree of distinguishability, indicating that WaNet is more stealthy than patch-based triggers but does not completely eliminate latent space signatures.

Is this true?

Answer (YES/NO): NO